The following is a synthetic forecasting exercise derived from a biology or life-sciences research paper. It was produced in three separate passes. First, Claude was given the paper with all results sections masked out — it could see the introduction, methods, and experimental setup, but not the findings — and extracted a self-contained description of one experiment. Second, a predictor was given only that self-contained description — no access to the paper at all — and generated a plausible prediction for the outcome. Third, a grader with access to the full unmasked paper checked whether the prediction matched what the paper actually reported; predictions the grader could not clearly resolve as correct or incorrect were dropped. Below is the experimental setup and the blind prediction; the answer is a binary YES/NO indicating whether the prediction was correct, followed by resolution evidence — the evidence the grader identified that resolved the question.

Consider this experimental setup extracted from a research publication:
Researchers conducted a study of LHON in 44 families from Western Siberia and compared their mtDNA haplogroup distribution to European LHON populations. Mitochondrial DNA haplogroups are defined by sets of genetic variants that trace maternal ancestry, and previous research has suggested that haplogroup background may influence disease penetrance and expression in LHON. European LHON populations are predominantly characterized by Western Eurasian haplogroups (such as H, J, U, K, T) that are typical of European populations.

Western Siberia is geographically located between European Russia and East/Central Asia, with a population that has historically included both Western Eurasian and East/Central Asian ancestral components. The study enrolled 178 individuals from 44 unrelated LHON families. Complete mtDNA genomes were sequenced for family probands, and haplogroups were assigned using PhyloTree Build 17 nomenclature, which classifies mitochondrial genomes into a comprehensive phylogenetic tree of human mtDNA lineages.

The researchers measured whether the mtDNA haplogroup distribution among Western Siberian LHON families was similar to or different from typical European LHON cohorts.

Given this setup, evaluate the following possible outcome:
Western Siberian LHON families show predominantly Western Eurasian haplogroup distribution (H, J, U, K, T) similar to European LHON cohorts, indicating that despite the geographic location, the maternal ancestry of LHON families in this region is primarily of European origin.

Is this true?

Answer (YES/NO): NO